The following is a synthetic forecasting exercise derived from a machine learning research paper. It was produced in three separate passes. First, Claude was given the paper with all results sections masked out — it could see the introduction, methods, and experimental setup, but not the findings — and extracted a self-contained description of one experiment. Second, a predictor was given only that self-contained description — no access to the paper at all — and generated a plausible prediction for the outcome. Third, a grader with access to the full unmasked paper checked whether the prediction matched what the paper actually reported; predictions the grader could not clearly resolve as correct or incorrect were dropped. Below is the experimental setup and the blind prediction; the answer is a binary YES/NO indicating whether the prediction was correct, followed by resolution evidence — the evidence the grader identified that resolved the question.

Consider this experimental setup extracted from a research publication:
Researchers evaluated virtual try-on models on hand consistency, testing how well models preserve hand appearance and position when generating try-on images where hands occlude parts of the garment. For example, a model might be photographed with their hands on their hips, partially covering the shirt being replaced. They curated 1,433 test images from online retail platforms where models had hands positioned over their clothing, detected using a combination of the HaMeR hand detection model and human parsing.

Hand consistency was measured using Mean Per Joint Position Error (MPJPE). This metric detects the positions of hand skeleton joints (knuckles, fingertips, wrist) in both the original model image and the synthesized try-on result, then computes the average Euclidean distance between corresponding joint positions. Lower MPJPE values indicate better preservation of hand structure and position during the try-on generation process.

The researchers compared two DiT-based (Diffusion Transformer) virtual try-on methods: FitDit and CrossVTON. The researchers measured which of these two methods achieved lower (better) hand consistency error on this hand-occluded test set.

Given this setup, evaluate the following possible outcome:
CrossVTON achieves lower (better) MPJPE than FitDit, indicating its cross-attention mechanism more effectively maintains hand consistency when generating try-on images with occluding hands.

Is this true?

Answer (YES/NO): YES